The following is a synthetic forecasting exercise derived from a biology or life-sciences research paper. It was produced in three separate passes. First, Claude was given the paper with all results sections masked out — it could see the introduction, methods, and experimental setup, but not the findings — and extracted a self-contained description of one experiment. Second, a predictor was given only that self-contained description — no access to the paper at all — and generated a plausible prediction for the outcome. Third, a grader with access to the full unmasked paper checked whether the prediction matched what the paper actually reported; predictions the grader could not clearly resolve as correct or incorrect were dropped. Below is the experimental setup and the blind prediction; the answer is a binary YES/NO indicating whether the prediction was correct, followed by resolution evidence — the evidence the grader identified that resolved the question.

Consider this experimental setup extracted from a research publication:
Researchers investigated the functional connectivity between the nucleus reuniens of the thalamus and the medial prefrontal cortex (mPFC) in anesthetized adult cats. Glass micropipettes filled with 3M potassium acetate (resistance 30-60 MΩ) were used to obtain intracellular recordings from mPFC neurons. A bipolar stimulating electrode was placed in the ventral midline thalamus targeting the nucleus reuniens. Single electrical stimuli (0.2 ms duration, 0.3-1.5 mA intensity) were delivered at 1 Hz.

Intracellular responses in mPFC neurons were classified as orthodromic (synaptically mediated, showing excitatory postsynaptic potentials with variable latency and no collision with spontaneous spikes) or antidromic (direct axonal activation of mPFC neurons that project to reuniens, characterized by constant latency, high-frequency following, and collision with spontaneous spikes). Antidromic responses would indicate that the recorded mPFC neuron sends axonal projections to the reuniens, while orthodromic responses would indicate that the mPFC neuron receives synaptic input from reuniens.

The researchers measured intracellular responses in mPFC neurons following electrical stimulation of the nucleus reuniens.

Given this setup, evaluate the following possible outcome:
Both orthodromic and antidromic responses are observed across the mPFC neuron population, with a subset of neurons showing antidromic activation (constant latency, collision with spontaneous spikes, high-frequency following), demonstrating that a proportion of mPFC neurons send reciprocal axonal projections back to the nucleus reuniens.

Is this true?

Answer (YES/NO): YES